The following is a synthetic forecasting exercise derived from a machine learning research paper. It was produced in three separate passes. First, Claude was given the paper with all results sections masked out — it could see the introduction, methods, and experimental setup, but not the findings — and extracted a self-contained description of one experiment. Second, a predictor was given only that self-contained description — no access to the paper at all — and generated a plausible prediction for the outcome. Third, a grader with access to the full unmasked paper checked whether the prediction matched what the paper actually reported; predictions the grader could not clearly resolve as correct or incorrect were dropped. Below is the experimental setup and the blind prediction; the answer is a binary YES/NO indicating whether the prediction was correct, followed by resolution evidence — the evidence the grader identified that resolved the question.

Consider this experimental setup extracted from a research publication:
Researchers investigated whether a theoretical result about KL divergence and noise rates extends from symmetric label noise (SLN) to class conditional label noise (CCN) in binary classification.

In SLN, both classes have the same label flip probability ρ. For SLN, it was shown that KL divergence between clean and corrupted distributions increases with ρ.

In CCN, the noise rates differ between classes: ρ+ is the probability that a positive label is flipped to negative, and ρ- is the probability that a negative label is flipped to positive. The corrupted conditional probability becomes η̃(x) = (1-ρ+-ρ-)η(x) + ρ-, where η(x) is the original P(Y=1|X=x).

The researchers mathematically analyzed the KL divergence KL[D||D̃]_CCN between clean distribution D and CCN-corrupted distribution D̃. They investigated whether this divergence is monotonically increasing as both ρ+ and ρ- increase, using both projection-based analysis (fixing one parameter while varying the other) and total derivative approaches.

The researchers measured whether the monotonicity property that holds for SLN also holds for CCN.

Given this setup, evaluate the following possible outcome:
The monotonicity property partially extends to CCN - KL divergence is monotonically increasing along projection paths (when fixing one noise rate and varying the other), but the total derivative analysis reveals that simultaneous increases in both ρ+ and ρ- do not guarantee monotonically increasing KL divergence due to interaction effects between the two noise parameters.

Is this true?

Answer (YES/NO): NO